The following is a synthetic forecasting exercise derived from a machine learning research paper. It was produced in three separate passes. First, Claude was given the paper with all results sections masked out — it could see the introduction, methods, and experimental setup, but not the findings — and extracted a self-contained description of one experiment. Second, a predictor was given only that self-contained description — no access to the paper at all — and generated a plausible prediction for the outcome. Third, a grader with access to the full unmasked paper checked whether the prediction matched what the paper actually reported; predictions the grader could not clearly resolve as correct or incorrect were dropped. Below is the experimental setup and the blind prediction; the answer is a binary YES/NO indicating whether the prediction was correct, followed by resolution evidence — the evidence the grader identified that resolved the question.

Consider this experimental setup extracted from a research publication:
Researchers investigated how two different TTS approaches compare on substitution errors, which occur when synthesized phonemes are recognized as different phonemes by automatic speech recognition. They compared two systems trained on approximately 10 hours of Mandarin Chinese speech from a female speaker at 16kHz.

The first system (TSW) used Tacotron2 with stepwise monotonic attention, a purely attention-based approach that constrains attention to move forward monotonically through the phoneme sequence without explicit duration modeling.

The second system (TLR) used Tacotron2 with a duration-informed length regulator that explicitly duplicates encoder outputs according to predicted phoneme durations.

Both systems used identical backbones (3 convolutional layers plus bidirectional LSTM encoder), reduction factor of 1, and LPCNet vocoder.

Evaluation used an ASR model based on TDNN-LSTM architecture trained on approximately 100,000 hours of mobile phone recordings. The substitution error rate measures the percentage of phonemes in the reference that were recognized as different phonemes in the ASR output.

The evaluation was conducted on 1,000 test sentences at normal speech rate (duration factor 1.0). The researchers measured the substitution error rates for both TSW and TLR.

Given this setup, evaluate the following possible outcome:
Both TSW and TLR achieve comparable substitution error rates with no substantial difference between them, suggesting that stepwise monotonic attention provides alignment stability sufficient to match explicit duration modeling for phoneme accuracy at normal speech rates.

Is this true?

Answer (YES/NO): NO